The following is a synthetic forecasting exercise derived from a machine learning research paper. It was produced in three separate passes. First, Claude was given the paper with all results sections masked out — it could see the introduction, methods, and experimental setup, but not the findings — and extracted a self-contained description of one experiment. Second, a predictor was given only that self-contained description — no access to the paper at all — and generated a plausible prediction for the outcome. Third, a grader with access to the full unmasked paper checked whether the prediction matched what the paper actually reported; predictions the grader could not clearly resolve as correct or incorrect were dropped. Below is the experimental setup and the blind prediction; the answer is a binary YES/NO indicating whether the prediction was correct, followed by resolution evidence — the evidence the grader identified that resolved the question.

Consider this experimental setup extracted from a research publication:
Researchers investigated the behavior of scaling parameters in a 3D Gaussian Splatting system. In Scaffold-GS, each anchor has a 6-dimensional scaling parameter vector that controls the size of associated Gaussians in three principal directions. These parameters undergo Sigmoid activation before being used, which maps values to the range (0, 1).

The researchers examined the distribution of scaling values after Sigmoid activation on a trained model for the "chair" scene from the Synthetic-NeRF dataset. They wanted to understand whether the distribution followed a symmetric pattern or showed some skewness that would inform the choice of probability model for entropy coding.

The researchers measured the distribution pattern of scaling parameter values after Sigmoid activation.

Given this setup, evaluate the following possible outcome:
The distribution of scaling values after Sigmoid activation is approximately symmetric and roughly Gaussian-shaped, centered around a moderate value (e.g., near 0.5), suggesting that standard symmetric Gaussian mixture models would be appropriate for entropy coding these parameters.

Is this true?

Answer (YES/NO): NO